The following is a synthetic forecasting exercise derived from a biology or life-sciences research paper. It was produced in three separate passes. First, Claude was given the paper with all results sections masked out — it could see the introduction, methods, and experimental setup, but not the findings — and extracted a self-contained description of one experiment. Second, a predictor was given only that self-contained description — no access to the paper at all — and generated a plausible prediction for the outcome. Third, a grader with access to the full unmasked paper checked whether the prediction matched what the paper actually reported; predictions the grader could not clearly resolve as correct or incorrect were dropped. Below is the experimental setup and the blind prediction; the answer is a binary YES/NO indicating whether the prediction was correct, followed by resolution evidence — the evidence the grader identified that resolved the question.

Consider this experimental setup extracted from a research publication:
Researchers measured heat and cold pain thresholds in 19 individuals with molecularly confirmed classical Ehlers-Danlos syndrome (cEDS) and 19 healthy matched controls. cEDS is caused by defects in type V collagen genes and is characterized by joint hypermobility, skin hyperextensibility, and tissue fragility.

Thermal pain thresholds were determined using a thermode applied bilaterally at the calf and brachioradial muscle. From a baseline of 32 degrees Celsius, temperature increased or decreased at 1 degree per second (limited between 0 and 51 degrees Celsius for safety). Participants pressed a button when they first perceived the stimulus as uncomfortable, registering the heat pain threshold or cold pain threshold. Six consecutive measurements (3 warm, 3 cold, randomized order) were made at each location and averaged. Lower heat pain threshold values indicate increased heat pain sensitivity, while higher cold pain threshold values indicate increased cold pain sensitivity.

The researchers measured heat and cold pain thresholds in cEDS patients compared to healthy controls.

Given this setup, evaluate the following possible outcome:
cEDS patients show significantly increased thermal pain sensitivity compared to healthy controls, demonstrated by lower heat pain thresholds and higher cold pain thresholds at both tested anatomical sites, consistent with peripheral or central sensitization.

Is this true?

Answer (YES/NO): NO